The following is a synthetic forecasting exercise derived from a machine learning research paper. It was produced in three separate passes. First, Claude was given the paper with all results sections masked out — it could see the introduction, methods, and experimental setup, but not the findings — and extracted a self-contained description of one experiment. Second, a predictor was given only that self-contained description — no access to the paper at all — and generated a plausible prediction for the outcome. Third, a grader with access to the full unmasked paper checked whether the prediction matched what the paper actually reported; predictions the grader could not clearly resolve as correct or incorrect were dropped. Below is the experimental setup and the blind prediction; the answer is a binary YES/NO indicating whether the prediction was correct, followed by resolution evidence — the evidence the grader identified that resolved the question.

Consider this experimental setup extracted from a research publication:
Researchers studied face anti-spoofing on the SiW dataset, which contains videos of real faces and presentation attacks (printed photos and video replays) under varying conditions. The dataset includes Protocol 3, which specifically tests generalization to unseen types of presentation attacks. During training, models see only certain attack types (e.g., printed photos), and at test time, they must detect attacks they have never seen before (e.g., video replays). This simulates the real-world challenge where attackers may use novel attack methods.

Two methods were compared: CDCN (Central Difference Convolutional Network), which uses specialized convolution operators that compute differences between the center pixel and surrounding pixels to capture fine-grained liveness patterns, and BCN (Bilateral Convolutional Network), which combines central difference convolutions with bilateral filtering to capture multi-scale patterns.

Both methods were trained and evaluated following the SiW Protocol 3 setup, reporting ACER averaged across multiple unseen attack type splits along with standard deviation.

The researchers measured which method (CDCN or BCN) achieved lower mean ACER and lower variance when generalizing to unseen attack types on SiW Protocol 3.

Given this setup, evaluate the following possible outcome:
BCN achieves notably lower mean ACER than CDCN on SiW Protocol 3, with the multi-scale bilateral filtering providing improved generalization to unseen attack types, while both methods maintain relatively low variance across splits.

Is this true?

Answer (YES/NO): NO